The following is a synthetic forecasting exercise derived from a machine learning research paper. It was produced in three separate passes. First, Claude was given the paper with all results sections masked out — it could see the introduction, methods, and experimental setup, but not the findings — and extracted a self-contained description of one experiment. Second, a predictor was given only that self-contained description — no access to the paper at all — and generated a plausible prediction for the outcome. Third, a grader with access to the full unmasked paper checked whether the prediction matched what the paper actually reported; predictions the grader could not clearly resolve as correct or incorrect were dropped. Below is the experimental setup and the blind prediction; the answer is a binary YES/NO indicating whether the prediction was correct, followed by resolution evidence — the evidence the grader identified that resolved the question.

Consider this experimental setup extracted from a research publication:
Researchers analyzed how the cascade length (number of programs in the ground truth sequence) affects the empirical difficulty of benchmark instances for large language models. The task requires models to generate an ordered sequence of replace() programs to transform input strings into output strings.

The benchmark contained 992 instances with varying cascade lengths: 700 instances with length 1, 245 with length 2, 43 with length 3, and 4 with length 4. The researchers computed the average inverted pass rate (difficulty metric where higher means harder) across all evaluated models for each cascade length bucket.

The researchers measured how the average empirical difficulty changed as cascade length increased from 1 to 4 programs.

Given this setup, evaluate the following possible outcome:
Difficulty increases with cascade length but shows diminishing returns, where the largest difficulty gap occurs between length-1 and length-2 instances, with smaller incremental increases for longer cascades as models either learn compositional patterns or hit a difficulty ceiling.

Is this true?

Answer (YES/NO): YES